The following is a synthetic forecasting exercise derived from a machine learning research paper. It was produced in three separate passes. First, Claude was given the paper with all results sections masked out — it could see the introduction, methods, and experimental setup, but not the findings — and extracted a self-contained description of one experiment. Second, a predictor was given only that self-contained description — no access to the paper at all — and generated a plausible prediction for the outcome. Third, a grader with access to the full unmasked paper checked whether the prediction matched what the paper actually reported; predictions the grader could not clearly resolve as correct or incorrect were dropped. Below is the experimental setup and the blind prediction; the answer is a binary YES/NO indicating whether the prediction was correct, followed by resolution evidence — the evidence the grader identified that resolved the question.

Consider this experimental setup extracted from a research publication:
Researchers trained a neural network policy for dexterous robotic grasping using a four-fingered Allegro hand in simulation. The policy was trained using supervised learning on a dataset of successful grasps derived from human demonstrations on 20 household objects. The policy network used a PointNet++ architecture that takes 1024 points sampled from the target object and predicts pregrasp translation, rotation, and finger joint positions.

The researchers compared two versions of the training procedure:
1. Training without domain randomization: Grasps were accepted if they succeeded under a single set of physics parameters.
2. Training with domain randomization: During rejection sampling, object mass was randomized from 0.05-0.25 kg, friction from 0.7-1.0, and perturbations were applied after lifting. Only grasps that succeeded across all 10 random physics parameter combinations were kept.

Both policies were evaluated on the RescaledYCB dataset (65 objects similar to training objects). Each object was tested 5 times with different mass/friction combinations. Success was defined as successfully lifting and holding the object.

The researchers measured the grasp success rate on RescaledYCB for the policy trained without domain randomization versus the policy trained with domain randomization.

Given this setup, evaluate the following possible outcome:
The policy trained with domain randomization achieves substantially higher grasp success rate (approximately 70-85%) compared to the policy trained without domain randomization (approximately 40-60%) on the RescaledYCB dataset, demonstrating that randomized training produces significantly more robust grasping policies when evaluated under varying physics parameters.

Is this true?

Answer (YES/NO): NO